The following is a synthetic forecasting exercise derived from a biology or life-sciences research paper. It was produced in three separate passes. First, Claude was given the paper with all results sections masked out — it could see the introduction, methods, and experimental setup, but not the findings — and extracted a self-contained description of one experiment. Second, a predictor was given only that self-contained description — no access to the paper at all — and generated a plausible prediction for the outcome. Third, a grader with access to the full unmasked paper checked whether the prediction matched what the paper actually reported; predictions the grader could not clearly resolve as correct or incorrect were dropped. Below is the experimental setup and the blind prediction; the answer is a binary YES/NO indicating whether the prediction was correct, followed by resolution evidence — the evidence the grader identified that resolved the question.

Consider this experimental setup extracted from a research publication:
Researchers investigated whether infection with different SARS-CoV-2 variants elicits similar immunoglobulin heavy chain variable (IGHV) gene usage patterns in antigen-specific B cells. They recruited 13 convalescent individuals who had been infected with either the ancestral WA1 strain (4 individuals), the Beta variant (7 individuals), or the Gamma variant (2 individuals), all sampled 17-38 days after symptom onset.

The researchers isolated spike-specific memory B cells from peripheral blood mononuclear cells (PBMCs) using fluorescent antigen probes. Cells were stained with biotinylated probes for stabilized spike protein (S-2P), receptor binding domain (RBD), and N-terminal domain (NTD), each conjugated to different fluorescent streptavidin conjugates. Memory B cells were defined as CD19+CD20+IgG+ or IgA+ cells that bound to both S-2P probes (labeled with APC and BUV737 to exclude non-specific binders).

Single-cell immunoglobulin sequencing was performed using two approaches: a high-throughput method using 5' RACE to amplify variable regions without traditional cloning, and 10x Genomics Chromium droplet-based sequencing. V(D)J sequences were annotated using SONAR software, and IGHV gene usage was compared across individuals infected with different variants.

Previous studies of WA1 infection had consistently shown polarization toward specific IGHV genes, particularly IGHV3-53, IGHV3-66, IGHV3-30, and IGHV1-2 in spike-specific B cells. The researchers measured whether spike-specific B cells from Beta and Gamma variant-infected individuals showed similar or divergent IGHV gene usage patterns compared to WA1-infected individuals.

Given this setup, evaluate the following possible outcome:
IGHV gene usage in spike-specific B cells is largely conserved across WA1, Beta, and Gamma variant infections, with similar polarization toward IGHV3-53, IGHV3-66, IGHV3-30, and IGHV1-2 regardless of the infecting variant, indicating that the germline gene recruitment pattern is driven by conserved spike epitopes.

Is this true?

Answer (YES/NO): NO